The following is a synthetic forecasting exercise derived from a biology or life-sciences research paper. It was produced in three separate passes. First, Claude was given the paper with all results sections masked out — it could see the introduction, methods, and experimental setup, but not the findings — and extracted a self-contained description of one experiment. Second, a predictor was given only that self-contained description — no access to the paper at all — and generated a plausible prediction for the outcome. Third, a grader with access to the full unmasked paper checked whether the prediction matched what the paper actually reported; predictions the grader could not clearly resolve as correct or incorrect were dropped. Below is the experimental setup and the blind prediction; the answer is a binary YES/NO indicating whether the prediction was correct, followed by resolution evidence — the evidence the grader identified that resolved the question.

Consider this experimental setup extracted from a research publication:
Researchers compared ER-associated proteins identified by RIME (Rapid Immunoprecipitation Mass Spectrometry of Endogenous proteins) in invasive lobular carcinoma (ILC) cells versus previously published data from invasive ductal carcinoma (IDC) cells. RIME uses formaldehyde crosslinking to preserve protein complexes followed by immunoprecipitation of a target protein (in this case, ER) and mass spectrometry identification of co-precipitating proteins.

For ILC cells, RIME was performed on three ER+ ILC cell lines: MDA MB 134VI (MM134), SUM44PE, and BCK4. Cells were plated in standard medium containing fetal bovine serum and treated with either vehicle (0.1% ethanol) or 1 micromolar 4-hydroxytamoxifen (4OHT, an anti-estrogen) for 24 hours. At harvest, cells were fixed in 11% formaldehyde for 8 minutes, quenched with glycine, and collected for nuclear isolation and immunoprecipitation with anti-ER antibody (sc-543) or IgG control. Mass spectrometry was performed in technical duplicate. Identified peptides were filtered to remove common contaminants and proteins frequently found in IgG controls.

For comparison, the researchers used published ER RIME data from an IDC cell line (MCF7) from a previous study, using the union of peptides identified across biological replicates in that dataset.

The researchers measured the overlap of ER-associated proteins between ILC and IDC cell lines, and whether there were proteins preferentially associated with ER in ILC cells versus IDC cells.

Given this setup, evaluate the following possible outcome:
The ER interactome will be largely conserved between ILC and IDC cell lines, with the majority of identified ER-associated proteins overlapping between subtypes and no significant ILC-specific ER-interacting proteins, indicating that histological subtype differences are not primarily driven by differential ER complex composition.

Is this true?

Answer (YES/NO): NO